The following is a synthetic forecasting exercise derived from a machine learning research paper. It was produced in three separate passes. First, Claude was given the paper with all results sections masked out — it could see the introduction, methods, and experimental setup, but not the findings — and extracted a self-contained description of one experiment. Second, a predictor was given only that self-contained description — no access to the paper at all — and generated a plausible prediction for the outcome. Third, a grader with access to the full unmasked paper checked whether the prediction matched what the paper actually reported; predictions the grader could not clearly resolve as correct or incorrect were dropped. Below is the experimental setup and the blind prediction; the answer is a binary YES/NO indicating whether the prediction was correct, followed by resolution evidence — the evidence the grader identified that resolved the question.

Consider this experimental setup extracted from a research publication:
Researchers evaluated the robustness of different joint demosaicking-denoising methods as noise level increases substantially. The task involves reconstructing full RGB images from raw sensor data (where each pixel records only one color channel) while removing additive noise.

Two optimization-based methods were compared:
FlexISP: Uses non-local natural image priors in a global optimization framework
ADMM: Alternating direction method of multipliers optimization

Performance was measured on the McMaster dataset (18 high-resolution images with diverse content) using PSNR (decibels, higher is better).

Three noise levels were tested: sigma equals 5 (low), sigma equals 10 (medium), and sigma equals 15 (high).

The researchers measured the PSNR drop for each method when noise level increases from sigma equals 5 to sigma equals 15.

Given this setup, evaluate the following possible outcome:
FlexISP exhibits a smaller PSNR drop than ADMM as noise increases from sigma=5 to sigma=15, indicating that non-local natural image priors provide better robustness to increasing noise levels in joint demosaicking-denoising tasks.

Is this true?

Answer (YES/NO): NO